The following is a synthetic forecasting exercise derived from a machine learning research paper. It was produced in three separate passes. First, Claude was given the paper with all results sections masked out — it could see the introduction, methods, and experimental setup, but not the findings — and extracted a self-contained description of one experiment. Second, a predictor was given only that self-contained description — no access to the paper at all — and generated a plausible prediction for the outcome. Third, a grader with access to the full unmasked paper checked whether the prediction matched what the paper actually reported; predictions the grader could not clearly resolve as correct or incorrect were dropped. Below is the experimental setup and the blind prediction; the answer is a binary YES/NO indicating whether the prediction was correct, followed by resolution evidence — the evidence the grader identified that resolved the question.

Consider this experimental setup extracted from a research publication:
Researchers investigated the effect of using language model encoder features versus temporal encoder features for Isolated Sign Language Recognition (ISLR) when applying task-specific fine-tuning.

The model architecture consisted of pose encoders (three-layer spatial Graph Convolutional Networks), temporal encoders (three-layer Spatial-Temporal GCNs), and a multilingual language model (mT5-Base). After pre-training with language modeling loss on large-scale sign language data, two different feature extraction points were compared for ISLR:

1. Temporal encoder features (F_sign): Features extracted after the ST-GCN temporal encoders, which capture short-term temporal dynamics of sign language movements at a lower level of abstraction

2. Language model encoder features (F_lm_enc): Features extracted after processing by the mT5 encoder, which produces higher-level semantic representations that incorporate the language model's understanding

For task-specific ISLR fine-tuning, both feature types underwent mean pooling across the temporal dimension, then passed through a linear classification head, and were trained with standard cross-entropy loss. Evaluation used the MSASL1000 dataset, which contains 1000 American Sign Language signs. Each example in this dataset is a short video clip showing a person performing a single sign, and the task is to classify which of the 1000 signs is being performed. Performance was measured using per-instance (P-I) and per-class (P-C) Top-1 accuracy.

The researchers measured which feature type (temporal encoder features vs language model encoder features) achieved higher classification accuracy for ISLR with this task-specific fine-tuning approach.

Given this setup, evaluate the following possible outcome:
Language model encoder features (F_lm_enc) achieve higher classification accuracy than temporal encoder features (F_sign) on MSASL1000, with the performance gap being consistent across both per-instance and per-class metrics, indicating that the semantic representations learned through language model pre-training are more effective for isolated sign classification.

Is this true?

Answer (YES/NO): YES